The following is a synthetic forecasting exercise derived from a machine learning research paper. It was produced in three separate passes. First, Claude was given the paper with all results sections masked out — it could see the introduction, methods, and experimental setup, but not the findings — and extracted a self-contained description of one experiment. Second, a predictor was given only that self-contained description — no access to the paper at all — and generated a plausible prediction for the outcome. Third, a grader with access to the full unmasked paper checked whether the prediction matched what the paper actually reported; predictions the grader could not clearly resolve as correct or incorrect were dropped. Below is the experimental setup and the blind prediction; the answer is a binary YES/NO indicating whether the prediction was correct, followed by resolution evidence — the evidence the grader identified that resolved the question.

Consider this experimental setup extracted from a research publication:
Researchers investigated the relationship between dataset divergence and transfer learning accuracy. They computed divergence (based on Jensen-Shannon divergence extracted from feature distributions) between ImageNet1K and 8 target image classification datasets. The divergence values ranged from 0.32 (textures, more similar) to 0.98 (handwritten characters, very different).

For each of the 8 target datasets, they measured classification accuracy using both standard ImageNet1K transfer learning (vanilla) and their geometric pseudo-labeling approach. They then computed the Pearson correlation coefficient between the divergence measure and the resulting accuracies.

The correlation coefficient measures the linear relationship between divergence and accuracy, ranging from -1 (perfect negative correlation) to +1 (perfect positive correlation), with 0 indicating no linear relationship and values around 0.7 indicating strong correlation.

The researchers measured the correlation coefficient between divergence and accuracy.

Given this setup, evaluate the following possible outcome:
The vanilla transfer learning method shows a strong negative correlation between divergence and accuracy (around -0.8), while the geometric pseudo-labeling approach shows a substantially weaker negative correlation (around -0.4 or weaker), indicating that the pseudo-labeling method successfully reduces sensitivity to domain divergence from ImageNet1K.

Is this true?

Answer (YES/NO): NO